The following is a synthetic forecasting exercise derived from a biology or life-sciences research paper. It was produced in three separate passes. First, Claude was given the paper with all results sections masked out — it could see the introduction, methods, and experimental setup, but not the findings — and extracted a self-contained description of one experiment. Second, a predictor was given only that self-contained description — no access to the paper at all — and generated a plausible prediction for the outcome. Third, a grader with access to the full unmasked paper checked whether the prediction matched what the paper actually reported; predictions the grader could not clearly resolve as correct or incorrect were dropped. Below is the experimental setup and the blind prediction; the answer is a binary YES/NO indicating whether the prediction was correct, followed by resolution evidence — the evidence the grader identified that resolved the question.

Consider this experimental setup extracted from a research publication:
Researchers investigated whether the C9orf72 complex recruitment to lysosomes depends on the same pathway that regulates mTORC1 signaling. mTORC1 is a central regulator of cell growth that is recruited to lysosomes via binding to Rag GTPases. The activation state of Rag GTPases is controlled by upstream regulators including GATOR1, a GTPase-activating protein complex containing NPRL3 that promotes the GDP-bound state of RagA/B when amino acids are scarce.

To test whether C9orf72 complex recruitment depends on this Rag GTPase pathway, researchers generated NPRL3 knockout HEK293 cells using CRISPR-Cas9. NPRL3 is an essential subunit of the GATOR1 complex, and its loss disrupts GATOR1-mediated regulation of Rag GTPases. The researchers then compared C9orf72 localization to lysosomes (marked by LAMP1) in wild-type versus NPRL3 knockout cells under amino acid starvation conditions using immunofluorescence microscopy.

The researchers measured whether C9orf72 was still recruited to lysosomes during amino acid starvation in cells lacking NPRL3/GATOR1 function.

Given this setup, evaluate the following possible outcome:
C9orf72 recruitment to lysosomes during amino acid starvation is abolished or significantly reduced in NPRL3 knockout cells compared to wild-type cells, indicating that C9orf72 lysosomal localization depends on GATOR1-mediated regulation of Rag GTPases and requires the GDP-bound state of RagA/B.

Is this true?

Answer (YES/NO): NO